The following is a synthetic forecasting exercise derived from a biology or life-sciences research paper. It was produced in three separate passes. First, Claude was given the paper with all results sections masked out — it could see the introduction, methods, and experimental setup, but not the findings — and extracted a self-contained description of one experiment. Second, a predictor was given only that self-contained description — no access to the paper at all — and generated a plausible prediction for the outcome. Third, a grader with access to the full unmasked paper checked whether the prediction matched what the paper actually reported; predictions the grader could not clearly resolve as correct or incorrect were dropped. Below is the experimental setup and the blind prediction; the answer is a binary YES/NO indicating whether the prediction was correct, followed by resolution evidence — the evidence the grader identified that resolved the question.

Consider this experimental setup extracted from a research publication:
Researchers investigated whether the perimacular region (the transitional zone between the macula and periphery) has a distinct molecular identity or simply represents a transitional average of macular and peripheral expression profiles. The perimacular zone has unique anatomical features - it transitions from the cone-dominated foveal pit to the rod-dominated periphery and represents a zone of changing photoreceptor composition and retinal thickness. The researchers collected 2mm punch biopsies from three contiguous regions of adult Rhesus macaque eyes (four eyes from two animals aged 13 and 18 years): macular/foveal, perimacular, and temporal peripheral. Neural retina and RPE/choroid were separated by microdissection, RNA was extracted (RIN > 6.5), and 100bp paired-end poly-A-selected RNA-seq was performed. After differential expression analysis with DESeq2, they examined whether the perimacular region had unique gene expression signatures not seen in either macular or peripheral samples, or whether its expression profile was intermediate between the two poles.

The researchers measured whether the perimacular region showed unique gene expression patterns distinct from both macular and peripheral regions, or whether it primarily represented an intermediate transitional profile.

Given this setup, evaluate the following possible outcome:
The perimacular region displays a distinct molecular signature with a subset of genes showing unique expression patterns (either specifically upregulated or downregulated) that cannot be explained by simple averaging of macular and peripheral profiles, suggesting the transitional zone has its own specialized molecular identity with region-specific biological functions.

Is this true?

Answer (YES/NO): NO